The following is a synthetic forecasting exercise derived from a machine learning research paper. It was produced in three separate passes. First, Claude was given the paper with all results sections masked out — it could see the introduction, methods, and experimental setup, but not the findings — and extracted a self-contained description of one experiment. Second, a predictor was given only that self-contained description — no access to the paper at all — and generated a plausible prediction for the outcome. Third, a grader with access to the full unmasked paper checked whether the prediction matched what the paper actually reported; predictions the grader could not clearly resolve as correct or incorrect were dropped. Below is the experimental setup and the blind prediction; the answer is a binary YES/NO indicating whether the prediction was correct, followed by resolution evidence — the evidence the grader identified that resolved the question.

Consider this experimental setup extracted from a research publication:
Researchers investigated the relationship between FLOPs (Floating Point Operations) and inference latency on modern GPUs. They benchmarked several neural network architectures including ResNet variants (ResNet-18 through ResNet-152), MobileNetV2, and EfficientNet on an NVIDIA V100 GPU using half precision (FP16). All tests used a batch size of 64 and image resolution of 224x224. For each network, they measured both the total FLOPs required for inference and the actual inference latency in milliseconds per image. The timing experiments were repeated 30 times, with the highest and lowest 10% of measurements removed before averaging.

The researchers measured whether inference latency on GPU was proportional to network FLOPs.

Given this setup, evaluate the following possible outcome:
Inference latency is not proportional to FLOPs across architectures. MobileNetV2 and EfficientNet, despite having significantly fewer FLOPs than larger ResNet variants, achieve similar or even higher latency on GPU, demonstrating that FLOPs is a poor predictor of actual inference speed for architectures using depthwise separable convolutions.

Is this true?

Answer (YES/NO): YES